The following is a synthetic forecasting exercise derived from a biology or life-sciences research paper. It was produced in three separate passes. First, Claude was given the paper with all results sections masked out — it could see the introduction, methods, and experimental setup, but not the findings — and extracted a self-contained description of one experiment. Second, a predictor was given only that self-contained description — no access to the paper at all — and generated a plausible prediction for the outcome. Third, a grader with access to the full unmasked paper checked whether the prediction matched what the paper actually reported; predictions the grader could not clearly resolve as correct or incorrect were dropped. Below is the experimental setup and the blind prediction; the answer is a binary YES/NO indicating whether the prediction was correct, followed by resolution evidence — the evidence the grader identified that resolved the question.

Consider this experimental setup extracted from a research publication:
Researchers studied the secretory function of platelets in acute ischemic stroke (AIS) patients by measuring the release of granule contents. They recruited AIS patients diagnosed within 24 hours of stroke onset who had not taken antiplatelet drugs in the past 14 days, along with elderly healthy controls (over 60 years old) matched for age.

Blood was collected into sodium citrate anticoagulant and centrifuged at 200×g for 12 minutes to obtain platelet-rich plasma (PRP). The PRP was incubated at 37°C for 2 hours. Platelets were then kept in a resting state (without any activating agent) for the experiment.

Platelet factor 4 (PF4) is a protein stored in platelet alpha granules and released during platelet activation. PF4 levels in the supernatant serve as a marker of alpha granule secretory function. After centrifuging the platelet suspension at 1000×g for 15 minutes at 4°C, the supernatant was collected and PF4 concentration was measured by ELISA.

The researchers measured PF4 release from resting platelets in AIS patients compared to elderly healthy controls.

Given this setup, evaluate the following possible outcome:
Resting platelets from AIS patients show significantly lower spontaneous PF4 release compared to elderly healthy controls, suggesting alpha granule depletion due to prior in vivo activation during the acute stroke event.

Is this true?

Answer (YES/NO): YES